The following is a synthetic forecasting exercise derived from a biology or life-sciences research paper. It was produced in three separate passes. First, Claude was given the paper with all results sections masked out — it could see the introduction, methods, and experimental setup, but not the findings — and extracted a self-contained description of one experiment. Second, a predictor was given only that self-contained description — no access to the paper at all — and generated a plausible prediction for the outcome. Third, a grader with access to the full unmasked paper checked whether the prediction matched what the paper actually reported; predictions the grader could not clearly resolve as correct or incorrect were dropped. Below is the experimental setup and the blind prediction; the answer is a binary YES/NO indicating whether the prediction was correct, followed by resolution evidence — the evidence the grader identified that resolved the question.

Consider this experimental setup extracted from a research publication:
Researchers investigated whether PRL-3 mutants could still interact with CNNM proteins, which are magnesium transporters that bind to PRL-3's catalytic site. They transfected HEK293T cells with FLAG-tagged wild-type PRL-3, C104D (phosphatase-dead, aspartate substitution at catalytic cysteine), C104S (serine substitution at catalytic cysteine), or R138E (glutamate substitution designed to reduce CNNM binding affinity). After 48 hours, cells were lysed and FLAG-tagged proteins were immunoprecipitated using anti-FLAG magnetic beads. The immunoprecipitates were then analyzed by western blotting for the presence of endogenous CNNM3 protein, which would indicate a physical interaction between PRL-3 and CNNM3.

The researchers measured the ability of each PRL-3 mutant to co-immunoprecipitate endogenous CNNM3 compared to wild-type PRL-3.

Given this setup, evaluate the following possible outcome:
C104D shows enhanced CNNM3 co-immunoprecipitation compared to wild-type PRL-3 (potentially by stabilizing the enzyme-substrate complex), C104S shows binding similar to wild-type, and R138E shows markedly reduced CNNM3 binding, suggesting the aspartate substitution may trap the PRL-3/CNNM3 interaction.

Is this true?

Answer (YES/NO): NO